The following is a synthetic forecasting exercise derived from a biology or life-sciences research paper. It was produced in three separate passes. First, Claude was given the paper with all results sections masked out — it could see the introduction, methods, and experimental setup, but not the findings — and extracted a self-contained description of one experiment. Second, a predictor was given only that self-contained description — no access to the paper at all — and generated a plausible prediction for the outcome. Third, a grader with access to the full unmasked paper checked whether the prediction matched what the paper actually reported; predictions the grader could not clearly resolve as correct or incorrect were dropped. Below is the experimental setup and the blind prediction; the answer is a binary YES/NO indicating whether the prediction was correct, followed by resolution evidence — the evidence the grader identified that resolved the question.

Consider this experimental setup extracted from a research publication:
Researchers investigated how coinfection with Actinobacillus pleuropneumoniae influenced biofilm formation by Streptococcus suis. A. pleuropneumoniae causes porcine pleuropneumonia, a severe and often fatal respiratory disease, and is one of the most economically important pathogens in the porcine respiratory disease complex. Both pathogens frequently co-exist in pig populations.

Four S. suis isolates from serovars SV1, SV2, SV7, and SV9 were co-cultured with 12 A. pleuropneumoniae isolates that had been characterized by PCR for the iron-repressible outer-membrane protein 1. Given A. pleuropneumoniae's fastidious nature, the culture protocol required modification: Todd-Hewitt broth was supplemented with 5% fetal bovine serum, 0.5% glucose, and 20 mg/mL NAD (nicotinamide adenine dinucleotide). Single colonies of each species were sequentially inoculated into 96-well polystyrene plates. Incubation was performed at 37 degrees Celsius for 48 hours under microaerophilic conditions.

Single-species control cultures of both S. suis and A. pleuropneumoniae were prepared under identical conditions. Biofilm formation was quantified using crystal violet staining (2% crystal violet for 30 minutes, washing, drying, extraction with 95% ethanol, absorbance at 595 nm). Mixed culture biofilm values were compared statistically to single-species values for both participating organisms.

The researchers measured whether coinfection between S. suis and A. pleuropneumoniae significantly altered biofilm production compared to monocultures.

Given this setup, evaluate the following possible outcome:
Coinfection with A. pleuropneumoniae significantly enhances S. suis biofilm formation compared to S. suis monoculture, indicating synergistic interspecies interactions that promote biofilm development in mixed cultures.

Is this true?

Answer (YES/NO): NO